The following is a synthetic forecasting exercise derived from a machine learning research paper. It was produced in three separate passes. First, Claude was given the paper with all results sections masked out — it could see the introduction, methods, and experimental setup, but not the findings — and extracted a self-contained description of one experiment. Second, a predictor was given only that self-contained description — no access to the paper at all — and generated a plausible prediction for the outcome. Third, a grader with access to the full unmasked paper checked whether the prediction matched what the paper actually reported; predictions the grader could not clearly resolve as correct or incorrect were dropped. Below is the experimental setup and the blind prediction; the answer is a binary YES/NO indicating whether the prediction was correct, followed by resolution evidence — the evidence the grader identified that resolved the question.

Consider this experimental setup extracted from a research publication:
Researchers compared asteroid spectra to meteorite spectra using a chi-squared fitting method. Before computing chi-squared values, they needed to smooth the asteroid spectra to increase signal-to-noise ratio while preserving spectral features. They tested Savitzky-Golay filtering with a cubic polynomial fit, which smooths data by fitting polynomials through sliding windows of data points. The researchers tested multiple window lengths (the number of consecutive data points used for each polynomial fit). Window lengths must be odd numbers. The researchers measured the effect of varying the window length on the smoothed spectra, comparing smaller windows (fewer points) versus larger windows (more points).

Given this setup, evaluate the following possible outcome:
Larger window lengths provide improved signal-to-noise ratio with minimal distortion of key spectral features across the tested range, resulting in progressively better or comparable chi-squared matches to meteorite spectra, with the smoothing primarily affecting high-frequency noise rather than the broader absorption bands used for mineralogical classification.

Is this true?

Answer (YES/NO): NO